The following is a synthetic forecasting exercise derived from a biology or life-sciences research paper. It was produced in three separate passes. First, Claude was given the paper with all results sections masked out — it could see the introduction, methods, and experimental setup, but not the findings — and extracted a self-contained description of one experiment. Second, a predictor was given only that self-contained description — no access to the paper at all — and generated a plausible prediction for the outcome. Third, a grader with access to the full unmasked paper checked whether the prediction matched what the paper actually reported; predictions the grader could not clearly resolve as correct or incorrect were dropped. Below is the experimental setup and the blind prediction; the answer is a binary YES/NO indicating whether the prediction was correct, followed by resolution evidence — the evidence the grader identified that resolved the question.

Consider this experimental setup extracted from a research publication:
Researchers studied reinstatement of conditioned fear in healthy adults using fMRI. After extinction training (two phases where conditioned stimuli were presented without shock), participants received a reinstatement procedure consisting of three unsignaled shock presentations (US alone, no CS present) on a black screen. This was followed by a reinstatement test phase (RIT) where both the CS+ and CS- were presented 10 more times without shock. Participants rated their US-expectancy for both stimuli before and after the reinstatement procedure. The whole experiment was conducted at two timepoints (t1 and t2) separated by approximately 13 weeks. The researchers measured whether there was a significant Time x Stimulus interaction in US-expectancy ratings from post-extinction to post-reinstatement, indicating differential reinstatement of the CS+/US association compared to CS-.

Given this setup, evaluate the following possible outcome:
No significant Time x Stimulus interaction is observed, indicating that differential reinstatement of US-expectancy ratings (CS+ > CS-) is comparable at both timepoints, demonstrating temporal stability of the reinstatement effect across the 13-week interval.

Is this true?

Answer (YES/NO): NO